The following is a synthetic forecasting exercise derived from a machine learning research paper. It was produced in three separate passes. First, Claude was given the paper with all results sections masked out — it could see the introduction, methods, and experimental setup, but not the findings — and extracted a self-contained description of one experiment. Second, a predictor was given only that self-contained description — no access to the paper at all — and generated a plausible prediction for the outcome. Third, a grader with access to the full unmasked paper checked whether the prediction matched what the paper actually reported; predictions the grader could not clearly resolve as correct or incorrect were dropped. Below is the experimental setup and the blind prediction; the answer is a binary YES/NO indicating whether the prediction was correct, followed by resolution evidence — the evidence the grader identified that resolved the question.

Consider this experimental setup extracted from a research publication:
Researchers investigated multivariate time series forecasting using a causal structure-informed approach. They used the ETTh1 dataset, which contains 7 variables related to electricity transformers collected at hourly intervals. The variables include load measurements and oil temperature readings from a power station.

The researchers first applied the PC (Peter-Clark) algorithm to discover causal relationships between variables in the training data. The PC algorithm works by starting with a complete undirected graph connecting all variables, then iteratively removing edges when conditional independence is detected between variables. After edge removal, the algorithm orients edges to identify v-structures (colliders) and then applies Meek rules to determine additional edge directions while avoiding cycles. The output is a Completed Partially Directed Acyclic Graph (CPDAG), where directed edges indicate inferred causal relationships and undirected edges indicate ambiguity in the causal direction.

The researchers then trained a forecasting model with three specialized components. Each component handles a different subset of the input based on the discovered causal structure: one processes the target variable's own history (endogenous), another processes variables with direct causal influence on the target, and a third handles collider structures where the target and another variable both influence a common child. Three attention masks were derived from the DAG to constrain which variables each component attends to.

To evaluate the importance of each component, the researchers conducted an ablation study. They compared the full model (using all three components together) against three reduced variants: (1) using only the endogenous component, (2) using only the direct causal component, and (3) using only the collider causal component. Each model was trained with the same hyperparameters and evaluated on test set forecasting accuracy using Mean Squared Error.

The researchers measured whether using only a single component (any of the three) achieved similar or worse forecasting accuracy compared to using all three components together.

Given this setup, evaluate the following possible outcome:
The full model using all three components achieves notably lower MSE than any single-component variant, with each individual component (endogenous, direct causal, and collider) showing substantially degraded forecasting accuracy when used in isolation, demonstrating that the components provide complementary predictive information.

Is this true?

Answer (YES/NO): YES